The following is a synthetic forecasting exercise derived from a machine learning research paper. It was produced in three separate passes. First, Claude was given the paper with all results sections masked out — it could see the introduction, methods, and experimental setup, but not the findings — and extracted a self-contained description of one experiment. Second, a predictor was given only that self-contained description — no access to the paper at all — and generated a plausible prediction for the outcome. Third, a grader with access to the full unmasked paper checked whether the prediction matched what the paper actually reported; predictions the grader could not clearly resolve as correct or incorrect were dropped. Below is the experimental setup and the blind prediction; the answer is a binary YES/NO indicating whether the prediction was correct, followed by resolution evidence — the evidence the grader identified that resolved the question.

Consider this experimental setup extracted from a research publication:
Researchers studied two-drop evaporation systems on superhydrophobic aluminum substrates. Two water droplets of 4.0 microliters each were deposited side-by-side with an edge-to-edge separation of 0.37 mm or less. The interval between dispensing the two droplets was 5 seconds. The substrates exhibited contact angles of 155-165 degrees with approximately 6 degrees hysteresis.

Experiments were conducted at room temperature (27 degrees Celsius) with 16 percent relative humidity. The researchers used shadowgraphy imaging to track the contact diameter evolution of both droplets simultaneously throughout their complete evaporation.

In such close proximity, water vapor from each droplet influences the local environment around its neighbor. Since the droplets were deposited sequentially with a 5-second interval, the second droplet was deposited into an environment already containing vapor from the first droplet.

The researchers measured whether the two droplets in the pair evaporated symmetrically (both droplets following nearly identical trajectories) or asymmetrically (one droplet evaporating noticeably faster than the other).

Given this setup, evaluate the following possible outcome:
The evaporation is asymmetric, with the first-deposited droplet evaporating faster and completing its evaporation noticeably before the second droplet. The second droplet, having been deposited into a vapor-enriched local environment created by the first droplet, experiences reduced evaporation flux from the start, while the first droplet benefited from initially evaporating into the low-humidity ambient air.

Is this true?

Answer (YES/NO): NO